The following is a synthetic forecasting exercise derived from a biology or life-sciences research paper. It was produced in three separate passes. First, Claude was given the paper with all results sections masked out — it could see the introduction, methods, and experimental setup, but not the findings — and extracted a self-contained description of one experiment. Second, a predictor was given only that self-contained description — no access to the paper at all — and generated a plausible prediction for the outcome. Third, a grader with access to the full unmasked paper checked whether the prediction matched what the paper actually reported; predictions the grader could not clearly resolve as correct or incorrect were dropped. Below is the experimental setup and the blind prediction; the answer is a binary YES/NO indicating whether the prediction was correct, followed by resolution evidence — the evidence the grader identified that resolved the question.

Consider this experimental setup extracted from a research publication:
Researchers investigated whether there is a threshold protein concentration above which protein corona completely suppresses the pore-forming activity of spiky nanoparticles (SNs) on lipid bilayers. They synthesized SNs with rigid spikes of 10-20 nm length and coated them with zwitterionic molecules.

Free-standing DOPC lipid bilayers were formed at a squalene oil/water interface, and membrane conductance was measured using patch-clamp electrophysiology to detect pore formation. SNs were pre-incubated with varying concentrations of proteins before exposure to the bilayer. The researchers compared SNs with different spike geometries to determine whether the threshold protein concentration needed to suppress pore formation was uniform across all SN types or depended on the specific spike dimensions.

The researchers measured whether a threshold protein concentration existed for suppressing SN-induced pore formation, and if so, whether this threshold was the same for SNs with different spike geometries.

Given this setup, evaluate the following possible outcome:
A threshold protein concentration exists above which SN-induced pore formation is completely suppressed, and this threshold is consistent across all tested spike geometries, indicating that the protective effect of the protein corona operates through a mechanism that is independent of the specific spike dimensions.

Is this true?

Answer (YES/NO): NO